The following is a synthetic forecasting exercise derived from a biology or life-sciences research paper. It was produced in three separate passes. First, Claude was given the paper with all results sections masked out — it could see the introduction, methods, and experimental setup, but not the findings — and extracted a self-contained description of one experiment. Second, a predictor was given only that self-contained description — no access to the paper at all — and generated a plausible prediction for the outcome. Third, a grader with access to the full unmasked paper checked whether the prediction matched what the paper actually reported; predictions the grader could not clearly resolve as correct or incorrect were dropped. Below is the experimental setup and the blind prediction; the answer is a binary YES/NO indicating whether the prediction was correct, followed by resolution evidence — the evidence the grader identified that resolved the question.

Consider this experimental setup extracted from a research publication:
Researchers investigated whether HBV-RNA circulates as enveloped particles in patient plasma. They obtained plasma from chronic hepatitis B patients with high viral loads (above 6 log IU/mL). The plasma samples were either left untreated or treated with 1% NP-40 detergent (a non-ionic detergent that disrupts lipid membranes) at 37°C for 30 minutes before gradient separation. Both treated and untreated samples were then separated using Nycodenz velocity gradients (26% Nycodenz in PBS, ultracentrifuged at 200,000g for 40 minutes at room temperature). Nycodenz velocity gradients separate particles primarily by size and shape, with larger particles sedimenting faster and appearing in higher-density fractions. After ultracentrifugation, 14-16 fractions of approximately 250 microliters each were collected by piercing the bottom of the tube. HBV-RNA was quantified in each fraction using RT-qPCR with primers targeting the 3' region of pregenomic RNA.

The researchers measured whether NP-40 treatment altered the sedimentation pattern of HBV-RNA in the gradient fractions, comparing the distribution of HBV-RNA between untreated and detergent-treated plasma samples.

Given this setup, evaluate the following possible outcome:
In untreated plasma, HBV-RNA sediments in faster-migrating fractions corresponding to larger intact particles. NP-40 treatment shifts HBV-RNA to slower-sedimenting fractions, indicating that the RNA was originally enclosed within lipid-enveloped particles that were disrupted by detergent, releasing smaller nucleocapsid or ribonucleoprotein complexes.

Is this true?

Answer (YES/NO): NO